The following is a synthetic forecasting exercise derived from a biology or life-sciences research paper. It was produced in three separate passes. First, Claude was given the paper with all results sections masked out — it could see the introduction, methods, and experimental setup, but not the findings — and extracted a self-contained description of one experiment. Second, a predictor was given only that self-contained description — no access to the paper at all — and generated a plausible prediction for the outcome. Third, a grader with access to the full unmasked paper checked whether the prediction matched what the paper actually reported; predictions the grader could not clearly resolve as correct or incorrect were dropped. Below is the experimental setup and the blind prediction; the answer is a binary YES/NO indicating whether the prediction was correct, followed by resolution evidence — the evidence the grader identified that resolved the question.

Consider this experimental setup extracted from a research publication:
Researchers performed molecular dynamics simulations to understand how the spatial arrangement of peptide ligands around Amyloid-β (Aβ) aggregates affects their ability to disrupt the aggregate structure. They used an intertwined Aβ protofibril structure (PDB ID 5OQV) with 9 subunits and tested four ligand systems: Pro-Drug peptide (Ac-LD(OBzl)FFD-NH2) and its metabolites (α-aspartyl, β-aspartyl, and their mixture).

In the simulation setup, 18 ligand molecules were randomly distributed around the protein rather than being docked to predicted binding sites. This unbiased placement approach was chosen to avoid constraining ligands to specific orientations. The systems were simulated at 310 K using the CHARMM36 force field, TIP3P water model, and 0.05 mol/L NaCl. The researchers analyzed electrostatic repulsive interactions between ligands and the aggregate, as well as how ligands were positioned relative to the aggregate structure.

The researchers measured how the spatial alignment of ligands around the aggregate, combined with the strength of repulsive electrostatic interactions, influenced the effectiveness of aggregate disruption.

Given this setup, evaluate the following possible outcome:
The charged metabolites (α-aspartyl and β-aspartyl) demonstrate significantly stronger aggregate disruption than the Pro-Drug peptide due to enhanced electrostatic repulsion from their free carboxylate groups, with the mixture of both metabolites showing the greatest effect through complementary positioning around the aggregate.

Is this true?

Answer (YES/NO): NO